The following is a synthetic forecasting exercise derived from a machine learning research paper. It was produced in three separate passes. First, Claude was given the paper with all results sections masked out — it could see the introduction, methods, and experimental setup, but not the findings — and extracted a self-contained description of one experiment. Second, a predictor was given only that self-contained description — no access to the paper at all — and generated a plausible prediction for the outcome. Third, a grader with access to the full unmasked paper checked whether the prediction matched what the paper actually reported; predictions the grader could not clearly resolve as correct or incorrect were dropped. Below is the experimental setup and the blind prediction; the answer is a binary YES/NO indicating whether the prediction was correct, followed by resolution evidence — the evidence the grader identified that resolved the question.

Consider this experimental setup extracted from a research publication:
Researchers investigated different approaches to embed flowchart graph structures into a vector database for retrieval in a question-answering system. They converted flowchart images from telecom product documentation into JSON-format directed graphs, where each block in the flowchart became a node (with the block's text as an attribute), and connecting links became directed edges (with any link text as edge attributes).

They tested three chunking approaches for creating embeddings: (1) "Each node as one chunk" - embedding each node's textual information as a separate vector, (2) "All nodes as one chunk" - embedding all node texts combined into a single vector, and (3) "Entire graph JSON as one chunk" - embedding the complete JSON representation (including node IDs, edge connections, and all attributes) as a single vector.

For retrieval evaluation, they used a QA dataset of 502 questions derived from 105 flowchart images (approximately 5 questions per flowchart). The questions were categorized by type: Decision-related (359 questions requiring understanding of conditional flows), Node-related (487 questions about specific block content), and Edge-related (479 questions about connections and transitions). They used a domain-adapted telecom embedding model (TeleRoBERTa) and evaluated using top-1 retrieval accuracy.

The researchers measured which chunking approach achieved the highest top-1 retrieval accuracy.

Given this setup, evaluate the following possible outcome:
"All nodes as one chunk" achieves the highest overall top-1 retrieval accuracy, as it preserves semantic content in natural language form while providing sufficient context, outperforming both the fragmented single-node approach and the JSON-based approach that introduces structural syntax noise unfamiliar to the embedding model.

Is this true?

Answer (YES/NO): NO